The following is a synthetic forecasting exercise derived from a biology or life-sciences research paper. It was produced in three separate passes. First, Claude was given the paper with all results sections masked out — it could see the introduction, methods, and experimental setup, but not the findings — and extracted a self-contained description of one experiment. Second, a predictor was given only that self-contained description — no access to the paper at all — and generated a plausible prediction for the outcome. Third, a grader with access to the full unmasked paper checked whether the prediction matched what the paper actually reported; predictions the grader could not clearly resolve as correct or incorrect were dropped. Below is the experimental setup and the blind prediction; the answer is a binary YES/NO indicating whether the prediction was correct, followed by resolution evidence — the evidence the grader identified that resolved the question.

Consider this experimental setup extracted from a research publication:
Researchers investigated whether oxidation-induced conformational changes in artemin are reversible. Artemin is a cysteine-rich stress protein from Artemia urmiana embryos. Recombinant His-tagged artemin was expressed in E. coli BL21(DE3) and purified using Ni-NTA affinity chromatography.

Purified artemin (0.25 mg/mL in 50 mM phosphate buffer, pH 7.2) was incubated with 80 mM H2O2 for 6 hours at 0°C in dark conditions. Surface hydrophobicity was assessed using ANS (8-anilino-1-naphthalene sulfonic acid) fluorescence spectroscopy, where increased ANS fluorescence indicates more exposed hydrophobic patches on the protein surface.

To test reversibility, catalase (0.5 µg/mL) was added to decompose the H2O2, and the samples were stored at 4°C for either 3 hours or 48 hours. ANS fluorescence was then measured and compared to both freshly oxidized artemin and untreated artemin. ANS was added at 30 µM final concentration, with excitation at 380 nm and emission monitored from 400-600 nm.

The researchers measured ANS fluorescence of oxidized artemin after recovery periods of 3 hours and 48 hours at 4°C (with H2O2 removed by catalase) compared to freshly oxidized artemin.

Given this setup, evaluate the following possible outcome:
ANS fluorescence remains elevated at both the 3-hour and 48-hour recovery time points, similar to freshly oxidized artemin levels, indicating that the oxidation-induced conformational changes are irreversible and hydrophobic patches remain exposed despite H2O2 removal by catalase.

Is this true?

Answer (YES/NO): YES